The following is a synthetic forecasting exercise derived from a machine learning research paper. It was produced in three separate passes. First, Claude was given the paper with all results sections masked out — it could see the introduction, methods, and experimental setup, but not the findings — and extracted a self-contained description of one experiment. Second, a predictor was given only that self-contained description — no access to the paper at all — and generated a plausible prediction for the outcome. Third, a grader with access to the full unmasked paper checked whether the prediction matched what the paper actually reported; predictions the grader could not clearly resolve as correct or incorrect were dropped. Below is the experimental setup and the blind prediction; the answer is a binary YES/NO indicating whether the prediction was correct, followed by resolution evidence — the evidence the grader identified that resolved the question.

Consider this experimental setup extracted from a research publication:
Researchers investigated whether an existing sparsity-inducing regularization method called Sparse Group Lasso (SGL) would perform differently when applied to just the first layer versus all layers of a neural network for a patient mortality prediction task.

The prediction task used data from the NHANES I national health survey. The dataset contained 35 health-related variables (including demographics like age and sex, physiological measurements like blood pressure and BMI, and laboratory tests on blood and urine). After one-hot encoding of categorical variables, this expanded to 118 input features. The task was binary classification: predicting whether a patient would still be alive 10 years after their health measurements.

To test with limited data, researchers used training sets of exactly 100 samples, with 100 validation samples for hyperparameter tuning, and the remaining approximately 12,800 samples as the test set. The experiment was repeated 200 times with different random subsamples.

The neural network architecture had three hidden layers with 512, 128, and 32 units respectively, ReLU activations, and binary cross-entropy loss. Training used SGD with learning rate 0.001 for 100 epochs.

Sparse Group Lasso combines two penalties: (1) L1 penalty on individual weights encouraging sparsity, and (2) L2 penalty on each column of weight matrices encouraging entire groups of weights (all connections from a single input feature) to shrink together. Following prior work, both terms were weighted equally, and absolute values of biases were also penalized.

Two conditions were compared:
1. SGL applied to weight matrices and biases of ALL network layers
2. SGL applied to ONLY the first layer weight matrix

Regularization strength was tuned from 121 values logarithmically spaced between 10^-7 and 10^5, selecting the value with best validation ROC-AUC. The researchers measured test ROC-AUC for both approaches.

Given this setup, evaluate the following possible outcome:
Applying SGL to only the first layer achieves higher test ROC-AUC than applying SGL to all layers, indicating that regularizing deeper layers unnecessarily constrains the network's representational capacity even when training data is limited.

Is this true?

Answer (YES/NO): YES